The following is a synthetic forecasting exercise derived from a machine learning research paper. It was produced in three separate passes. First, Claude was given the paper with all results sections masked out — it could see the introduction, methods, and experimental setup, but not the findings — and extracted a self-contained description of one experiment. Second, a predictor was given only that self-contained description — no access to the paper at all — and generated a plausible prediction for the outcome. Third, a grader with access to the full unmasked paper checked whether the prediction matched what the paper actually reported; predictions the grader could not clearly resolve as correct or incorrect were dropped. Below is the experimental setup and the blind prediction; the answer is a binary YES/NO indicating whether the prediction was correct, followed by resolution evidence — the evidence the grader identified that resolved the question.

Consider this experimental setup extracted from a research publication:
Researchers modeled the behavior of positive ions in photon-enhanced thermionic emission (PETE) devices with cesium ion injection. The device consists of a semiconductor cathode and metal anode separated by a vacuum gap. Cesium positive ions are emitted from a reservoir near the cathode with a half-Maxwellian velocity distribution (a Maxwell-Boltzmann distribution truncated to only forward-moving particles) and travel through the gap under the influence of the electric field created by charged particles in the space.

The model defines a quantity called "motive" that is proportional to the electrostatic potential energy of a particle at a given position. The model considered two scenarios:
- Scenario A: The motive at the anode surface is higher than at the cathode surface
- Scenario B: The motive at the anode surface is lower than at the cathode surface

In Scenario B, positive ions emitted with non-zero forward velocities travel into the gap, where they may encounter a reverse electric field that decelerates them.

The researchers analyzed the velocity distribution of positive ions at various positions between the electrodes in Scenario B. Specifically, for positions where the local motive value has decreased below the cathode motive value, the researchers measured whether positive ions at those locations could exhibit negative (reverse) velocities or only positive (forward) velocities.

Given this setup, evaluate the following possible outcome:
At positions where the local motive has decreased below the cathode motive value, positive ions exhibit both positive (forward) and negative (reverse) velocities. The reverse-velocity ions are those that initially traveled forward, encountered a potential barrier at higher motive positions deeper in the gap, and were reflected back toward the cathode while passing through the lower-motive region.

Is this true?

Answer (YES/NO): YES